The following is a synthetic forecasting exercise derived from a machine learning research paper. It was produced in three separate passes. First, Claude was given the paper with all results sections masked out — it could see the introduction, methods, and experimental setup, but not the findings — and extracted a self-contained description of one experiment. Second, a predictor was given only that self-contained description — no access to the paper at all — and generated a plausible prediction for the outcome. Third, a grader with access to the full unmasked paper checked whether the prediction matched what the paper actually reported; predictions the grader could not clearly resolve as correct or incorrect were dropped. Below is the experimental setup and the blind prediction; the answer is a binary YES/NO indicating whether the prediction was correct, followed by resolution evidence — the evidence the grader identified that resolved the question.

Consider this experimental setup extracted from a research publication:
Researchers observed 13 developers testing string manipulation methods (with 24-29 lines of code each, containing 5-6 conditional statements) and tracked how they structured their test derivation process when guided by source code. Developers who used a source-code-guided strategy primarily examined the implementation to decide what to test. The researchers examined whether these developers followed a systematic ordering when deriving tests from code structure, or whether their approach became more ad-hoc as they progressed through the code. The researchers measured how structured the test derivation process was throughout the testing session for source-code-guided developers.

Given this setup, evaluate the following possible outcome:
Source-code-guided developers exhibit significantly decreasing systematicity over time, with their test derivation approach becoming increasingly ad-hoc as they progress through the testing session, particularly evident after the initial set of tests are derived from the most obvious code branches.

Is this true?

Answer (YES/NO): YES